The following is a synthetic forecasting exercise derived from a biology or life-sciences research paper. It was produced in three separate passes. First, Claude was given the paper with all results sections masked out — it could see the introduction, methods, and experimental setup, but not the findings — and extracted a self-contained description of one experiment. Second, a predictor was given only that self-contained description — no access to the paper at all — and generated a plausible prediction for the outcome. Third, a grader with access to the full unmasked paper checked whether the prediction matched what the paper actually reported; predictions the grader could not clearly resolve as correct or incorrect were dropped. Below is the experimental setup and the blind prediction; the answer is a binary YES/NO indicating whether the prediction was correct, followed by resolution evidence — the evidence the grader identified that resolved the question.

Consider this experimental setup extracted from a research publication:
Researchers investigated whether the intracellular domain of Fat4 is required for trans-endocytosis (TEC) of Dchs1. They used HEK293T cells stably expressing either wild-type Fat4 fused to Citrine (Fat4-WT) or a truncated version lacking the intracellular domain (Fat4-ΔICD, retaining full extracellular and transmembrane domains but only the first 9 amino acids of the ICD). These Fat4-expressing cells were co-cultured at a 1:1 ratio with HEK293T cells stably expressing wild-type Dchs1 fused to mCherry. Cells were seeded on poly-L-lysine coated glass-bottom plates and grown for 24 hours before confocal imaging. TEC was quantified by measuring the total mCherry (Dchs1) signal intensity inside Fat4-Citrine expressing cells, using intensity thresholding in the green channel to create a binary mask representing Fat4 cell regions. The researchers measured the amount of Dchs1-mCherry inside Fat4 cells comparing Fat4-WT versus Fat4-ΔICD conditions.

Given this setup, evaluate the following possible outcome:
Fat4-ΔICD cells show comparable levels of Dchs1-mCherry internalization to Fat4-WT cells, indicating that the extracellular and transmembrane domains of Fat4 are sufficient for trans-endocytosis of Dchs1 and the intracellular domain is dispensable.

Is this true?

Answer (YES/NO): NO